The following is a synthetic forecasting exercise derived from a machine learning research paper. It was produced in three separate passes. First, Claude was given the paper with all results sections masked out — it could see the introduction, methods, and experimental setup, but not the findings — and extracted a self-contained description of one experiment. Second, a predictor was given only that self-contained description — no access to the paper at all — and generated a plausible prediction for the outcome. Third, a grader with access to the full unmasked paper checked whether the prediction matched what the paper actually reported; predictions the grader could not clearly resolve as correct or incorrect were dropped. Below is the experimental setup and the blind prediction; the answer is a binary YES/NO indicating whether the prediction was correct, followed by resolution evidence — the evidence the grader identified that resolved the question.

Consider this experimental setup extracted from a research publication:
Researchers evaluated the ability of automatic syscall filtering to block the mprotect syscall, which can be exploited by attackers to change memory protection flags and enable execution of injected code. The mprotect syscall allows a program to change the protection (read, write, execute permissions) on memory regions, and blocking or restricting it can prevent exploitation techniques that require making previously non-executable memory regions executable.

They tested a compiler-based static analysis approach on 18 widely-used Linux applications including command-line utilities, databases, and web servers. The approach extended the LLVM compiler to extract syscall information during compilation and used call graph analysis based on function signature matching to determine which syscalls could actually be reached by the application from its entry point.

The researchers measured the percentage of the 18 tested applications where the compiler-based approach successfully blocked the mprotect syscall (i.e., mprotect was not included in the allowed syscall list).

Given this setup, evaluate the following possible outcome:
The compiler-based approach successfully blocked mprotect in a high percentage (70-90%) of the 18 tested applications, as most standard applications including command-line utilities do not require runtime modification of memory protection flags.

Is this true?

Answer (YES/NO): NO